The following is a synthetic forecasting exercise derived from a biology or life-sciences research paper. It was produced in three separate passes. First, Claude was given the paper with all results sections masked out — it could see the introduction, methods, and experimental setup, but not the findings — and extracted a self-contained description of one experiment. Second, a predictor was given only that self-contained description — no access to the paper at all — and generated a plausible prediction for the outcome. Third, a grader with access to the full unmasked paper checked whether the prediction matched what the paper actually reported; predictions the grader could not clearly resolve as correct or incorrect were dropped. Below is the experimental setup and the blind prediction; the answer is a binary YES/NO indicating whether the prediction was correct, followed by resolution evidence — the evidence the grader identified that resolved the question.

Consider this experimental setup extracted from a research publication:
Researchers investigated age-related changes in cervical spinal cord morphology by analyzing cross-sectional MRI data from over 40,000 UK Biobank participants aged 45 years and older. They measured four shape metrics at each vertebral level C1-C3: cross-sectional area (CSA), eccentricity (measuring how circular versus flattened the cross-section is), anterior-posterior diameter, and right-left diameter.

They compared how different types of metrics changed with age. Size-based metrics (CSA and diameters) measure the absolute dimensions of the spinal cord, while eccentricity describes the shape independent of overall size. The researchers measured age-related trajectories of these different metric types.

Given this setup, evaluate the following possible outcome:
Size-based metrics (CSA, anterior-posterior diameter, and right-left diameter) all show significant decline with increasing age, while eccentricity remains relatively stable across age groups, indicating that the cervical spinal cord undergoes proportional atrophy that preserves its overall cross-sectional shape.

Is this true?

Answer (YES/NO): YES